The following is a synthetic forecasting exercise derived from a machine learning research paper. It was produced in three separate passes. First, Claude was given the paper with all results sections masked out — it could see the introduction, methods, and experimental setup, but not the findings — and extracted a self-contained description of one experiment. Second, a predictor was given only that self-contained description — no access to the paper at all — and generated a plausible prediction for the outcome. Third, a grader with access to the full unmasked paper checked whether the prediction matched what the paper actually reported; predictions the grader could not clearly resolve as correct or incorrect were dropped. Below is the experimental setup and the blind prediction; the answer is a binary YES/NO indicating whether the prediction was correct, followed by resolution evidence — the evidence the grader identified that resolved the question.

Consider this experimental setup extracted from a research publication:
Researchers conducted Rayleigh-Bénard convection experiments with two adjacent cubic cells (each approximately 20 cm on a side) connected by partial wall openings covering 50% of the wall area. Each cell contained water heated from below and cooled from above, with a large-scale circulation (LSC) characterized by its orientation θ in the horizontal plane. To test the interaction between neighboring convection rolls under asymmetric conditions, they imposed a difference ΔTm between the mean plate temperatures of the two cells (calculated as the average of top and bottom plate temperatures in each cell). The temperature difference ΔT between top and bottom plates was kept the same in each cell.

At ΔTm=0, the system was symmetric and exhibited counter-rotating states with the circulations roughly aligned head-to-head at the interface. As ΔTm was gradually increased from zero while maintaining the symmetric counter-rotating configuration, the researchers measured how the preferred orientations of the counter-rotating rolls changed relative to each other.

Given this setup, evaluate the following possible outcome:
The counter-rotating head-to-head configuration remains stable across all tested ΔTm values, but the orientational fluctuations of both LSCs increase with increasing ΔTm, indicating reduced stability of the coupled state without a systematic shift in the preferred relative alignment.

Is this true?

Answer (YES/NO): NO